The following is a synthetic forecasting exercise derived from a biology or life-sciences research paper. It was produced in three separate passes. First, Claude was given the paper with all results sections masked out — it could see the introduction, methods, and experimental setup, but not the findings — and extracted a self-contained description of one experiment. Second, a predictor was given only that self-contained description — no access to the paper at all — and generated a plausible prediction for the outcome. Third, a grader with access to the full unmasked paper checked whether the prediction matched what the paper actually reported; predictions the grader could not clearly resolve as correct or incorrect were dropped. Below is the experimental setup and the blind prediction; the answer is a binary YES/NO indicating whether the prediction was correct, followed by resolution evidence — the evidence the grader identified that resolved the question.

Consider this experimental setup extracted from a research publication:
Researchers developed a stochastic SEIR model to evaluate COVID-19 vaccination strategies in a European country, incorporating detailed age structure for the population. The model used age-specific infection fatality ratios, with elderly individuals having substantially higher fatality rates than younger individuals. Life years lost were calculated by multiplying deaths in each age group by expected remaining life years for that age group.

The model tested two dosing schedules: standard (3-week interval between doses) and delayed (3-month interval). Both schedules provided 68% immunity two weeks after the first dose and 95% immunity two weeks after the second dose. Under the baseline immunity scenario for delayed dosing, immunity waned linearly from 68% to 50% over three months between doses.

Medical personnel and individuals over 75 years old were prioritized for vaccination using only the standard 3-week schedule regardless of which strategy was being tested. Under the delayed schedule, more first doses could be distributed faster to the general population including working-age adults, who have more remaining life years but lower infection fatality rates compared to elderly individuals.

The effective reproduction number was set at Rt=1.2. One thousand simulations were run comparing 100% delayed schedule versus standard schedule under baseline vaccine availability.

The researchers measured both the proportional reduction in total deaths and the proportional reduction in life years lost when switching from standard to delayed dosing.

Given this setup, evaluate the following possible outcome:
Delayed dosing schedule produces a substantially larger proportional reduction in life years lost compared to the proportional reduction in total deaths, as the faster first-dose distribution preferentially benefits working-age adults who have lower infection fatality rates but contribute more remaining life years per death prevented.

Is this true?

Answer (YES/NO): YES